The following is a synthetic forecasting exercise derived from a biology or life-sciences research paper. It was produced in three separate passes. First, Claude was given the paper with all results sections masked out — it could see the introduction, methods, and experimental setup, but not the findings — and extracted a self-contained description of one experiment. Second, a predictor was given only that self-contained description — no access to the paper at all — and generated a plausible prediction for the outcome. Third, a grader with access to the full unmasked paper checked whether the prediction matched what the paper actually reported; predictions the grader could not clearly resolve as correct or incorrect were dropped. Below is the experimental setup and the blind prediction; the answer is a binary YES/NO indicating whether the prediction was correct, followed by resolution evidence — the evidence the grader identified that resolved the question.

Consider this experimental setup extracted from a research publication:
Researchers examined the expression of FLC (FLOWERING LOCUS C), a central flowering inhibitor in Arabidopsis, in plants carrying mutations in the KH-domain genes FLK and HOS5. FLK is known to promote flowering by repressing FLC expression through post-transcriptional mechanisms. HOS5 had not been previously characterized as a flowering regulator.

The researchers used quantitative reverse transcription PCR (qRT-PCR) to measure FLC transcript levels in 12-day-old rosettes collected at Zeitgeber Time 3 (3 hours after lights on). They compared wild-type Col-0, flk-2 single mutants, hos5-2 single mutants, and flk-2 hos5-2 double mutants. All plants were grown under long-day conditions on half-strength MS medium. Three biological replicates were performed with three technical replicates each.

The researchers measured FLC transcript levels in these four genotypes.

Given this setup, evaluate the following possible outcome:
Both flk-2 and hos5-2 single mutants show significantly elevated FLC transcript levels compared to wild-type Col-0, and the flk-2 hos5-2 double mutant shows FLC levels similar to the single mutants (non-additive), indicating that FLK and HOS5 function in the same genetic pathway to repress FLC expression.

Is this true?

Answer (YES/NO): NO